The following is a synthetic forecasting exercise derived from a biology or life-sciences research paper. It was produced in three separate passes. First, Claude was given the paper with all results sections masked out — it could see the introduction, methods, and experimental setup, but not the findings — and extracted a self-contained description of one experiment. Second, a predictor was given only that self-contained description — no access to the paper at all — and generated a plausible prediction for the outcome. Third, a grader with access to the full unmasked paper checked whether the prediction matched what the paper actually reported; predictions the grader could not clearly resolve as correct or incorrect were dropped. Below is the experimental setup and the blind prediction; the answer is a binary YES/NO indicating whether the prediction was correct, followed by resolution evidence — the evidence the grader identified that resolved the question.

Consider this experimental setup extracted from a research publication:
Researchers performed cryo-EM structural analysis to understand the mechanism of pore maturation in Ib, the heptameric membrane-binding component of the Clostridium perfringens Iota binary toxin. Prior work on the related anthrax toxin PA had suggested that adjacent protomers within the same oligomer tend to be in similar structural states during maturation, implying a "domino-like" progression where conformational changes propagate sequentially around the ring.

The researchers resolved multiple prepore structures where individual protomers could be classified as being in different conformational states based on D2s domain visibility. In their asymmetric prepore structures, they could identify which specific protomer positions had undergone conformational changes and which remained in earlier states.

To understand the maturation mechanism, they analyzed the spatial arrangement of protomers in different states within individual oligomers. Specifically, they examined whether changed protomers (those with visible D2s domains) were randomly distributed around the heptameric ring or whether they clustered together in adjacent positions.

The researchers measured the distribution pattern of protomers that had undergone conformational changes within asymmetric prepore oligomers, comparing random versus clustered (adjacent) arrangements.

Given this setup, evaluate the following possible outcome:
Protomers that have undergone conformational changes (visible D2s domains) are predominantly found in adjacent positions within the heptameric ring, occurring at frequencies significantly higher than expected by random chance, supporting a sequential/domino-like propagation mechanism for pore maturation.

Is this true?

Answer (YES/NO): YES